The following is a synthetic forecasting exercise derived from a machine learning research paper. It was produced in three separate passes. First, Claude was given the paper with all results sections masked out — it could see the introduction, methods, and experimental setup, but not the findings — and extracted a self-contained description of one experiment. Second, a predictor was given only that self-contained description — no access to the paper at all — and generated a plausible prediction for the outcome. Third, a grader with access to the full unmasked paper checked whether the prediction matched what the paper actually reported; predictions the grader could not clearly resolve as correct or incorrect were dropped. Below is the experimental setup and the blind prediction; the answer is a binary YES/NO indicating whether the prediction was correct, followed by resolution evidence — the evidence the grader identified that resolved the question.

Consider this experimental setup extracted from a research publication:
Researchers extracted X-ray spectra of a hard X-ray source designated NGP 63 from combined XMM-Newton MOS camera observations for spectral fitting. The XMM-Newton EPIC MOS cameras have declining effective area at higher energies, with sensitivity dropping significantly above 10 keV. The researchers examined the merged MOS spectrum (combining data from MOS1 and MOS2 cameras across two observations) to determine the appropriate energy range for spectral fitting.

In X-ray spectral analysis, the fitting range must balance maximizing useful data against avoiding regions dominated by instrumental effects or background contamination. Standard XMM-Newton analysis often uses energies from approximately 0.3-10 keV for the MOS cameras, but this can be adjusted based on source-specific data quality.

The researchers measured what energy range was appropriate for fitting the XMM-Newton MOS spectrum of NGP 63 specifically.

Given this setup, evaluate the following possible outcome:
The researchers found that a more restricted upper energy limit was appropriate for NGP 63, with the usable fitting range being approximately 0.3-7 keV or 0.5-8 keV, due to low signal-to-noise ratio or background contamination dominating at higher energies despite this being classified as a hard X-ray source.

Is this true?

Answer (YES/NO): NO